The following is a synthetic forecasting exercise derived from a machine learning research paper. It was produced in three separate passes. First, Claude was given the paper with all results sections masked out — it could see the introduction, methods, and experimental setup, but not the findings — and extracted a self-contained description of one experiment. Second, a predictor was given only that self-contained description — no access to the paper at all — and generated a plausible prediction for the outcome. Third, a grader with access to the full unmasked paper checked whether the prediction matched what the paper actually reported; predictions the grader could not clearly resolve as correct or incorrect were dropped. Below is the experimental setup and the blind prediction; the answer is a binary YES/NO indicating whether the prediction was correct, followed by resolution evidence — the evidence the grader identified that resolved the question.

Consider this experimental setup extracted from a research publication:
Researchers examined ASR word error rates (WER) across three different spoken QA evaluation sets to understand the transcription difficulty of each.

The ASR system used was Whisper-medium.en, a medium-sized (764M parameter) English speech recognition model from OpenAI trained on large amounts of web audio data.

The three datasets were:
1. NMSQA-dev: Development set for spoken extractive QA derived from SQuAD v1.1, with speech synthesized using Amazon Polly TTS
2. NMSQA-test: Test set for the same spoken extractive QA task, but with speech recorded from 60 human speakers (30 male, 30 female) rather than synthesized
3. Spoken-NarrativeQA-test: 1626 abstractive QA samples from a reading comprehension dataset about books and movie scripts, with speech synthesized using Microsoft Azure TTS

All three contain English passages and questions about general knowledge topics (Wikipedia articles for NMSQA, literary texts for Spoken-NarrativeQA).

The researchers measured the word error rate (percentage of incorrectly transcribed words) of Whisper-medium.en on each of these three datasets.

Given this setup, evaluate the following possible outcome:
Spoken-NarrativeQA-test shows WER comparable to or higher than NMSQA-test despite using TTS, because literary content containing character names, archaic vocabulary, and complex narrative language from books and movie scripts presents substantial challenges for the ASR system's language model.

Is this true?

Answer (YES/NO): NO